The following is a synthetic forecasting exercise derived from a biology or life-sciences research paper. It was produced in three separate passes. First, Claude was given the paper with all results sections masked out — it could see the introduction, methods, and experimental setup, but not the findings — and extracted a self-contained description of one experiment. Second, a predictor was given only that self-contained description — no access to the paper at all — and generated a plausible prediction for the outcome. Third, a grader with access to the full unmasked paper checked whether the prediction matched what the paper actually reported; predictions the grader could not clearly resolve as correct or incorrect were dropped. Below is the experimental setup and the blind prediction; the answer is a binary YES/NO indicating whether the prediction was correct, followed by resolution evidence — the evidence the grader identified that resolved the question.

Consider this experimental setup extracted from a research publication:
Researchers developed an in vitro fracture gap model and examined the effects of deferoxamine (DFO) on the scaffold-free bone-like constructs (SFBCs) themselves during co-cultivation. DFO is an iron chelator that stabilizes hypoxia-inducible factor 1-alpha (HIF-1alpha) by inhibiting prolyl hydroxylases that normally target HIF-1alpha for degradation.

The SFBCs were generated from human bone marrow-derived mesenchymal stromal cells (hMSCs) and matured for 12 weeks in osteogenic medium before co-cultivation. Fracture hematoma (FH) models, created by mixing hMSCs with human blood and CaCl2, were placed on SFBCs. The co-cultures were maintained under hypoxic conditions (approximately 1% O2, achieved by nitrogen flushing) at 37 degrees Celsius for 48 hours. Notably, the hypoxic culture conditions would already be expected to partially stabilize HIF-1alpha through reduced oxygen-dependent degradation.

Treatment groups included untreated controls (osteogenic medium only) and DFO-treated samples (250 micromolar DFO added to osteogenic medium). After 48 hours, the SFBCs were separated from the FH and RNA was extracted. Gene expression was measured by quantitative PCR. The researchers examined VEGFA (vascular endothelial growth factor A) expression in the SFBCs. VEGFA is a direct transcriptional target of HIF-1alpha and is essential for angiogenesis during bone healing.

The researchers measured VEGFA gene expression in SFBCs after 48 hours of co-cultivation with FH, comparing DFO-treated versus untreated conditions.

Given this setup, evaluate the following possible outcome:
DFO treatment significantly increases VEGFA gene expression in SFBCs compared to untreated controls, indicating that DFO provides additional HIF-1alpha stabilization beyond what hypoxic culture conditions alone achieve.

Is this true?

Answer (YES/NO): NO